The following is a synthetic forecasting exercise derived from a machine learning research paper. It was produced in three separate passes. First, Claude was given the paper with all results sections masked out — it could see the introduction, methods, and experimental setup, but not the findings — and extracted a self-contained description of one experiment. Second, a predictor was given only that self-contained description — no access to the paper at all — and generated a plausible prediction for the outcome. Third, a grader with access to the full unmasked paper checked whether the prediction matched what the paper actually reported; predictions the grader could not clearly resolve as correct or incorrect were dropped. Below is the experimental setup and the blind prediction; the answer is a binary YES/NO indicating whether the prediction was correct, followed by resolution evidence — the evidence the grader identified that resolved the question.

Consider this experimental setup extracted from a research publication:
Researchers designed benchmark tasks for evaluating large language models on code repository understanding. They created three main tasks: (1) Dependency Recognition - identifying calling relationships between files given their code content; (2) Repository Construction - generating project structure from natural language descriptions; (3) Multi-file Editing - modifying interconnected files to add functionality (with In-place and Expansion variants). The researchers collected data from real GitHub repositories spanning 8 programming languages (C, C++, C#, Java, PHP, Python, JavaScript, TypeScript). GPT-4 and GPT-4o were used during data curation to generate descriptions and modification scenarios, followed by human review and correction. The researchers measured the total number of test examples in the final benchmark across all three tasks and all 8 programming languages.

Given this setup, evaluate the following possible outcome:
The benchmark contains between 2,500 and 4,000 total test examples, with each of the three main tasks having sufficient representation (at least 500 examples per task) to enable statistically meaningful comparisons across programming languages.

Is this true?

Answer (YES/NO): NO